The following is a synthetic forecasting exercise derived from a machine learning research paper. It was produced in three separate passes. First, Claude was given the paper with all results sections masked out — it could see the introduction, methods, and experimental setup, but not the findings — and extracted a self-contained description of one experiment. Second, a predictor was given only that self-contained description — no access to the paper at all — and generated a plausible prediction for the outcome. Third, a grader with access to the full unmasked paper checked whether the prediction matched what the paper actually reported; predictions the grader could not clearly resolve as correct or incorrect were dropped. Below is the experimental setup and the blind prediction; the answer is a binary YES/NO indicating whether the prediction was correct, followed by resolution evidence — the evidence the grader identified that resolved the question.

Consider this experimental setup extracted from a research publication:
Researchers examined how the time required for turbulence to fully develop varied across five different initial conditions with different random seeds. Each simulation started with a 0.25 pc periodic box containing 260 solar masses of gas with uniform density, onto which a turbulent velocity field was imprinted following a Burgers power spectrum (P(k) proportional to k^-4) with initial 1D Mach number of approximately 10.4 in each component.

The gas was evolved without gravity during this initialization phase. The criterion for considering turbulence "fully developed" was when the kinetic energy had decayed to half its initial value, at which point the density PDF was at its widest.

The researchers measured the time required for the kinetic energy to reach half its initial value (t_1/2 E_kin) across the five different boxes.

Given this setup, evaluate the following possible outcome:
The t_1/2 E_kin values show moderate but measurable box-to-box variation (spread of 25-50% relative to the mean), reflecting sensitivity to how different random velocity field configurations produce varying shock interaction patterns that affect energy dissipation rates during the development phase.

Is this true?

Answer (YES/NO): NO